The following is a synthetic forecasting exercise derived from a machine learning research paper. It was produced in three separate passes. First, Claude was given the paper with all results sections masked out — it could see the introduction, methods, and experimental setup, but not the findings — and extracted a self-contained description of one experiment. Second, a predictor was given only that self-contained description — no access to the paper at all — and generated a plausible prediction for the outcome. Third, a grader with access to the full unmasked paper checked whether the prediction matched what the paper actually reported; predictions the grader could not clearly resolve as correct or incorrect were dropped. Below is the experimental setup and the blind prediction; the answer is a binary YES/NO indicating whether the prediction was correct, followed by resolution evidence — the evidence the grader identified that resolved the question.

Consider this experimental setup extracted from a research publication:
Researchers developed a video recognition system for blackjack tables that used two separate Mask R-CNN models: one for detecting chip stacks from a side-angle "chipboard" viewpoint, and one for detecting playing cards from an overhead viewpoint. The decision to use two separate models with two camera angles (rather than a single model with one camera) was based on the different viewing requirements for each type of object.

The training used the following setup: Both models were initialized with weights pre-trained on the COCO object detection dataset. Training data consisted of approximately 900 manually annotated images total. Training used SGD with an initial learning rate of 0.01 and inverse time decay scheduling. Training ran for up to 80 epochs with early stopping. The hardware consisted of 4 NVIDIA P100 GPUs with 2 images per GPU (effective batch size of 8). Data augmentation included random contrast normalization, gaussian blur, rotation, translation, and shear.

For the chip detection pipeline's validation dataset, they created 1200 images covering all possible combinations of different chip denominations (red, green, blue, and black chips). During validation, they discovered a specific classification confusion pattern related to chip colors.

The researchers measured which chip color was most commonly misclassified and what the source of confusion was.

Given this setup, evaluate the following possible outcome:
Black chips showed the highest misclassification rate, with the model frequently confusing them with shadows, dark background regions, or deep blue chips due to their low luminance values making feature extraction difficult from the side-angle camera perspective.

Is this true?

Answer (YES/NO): NO